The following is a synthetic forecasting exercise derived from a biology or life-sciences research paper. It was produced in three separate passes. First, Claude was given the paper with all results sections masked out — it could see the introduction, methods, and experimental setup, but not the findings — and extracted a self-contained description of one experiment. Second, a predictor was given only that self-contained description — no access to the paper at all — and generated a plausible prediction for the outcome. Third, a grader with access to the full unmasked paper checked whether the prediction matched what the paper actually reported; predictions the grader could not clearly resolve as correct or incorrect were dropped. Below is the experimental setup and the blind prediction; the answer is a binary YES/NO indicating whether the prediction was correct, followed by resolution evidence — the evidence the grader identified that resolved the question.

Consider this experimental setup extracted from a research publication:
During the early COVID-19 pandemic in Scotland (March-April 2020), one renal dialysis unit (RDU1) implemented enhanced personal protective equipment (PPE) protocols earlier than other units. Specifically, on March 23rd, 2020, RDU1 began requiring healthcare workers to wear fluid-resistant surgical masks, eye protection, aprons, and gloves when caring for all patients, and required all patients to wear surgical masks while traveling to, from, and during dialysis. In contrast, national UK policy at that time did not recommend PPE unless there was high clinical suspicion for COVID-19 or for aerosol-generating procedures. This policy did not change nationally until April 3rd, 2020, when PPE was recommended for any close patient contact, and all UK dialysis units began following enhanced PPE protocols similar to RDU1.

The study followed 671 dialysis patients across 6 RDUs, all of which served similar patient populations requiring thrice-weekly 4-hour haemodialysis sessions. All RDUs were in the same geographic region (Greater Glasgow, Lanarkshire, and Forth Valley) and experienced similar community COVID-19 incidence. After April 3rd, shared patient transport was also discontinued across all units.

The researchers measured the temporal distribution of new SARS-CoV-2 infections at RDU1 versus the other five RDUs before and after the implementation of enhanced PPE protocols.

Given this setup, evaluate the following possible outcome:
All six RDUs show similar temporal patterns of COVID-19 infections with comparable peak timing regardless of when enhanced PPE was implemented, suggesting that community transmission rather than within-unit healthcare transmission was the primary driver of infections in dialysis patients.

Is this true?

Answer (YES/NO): NO